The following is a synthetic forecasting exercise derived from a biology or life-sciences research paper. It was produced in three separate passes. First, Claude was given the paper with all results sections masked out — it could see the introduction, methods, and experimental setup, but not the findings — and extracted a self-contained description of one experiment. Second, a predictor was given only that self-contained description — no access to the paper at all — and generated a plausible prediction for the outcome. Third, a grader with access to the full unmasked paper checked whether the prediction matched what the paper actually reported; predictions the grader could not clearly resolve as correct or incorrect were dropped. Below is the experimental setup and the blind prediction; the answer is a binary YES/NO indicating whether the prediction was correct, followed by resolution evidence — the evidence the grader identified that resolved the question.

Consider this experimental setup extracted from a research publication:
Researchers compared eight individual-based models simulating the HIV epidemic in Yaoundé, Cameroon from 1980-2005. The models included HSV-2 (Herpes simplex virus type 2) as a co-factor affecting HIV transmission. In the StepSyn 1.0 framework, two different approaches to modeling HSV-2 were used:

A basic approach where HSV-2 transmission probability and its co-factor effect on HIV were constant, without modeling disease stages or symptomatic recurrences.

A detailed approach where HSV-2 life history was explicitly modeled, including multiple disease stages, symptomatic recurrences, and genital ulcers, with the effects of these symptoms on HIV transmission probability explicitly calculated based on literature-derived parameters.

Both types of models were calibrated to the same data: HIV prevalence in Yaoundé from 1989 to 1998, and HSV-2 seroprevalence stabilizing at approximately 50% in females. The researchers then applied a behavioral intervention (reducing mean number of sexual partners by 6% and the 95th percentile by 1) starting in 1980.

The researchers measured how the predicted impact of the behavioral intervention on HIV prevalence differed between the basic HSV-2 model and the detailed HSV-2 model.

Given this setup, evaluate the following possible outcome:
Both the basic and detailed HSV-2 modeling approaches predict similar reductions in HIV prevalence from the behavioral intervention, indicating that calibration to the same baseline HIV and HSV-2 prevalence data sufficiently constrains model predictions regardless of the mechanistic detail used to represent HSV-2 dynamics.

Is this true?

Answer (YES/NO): NO